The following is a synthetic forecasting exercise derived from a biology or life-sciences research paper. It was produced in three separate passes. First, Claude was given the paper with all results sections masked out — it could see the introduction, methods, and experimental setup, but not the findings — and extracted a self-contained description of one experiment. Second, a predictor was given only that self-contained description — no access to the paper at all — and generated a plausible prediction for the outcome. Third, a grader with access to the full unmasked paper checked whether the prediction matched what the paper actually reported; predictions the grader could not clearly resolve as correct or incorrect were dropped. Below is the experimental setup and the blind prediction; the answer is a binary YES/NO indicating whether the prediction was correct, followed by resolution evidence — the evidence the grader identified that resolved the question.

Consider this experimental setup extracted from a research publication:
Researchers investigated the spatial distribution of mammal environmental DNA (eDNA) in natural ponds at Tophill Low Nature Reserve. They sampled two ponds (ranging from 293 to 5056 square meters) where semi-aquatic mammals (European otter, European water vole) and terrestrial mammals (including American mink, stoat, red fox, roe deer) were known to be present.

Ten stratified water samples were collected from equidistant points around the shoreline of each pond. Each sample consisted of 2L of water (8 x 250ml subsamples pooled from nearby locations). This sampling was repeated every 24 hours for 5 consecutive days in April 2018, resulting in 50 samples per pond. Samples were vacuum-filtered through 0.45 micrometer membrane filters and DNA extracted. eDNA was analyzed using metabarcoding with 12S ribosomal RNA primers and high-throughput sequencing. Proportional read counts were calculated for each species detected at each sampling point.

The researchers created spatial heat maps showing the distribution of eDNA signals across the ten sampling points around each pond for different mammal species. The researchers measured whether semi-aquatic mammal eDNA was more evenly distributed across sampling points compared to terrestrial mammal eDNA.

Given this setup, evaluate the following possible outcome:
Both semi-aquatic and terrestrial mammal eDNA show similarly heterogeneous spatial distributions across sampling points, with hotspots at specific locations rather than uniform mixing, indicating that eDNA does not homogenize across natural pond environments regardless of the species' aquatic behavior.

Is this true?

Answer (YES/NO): NO